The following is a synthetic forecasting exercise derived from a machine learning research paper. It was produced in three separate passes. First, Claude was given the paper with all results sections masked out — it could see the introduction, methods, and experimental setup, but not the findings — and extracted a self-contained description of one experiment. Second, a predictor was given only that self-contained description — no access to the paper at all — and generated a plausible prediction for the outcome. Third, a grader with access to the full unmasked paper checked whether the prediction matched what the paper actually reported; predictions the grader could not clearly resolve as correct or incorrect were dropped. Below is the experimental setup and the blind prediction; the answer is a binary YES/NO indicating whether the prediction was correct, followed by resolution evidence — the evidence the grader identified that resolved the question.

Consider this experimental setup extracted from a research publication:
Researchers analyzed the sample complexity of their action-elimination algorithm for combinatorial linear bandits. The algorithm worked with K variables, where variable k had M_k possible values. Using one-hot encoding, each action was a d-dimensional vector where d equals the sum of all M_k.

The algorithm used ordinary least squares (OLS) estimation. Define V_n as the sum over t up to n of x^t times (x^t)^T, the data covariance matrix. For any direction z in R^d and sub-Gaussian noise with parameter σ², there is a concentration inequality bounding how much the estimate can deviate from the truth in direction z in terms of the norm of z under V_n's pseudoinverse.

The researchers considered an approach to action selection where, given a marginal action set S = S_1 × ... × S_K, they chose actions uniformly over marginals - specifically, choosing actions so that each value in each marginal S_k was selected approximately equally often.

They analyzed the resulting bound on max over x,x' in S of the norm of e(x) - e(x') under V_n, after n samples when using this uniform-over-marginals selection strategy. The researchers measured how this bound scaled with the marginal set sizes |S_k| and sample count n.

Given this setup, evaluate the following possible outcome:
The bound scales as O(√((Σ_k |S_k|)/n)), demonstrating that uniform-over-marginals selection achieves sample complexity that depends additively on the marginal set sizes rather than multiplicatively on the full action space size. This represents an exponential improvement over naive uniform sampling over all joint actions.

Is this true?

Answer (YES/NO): NO